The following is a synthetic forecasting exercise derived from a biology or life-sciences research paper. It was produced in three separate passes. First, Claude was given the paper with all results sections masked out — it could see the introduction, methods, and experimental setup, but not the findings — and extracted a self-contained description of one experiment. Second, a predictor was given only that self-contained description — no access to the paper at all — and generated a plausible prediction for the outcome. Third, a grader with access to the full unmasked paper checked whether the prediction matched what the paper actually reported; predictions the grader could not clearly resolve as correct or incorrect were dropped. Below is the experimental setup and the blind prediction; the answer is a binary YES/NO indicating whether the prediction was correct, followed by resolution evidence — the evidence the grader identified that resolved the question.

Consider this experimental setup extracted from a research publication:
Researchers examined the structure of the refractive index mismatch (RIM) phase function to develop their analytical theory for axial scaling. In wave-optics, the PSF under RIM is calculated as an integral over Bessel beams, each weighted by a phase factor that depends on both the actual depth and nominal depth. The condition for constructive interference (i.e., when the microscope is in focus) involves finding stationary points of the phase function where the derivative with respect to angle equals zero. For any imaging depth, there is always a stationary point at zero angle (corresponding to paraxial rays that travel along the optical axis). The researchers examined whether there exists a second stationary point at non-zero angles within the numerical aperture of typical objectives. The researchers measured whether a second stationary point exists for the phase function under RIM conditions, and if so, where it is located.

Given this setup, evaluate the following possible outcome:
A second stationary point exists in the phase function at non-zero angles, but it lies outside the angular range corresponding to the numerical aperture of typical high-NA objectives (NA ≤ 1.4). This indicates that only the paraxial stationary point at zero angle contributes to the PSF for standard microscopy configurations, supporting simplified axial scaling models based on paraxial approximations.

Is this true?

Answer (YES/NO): NO